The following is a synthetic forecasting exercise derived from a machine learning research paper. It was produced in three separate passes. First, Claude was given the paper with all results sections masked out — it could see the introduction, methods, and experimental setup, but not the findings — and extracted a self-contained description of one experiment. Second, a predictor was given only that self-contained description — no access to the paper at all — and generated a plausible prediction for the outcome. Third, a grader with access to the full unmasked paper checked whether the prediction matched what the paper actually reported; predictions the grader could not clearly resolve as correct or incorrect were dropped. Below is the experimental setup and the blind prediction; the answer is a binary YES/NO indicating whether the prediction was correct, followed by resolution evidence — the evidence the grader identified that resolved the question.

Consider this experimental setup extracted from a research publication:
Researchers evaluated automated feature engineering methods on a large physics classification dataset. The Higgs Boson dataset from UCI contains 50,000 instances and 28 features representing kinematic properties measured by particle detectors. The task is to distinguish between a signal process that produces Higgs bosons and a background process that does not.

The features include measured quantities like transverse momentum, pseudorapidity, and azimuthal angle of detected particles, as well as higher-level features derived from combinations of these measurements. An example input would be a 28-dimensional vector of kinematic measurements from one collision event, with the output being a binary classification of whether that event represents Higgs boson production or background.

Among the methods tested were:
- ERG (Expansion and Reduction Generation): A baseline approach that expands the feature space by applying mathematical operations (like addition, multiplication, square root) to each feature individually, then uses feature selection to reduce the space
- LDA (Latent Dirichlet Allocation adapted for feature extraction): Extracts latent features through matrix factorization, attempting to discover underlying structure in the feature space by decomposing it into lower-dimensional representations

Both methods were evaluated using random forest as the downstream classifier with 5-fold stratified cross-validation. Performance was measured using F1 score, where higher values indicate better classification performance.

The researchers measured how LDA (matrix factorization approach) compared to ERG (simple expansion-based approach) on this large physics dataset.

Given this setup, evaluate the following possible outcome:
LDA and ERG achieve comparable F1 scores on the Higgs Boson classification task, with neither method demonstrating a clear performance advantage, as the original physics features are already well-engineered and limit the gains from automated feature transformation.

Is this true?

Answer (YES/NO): NO